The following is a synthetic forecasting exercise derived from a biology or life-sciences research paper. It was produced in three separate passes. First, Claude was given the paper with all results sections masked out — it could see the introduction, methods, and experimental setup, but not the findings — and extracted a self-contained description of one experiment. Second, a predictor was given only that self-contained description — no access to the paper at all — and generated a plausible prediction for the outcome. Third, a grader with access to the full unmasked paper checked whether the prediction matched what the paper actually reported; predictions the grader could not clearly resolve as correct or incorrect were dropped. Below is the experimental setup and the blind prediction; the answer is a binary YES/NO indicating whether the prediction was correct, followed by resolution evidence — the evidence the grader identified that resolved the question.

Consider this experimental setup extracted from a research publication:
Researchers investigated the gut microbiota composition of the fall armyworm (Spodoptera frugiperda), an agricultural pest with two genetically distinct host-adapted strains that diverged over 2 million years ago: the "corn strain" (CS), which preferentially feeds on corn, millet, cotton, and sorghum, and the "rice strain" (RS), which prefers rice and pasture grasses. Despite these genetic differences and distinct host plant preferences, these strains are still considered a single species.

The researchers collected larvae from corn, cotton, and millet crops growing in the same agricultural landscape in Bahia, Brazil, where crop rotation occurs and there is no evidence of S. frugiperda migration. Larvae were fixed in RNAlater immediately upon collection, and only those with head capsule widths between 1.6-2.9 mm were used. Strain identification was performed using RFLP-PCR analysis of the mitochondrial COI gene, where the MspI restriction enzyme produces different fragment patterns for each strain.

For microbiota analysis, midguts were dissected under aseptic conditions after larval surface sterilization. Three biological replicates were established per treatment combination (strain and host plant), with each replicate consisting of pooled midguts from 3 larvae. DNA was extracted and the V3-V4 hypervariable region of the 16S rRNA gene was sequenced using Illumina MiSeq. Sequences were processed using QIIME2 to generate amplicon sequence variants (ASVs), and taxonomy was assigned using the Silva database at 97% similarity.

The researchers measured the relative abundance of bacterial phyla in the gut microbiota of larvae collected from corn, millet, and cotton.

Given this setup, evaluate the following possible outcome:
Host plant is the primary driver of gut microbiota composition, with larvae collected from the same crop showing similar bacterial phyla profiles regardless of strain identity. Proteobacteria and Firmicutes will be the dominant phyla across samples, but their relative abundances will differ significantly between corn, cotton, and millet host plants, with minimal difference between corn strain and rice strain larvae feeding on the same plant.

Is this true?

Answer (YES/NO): YES